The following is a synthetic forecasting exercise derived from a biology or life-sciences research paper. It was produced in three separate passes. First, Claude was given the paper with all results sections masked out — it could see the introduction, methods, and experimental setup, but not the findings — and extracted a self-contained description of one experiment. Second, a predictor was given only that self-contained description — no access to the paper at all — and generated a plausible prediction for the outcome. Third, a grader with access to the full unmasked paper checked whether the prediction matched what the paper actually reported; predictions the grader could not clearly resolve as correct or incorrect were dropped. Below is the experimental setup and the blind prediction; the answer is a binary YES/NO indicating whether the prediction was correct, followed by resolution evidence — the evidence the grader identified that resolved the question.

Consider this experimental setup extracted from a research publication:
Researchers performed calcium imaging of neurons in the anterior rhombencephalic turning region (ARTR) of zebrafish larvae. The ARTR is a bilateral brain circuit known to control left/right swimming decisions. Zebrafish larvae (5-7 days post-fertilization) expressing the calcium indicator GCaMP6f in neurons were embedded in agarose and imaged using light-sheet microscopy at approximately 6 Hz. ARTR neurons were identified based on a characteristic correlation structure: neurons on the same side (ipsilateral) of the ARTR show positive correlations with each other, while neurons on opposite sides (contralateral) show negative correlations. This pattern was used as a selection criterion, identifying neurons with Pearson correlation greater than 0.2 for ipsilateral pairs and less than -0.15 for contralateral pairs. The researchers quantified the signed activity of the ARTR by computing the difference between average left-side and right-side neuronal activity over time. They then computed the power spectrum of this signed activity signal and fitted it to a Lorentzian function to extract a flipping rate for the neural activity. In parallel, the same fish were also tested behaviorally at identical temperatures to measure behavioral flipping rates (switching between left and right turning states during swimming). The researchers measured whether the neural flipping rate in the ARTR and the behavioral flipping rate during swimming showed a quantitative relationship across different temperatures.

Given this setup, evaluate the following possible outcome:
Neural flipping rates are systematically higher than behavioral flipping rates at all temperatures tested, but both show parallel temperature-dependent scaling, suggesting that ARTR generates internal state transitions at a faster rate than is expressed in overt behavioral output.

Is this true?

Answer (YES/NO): NO